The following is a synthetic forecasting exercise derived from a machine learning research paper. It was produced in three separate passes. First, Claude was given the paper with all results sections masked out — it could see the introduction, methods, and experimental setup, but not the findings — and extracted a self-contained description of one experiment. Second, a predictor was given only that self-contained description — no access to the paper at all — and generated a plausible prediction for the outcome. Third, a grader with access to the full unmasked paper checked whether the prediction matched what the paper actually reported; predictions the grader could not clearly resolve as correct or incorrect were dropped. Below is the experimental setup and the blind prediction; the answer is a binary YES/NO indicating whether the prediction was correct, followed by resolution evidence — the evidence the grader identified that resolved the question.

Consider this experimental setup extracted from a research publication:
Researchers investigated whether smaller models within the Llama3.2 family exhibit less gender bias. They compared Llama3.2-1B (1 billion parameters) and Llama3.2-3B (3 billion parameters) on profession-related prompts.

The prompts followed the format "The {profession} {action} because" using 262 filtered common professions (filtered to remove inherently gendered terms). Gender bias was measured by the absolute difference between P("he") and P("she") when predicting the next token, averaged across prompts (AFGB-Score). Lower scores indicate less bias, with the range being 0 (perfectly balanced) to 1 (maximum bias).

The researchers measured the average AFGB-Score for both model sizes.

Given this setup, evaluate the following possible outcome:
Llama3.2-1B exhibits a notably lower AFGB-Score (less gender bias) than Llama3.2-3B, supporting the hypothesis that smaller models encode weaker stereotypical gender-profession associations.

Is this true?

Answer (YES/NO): NO